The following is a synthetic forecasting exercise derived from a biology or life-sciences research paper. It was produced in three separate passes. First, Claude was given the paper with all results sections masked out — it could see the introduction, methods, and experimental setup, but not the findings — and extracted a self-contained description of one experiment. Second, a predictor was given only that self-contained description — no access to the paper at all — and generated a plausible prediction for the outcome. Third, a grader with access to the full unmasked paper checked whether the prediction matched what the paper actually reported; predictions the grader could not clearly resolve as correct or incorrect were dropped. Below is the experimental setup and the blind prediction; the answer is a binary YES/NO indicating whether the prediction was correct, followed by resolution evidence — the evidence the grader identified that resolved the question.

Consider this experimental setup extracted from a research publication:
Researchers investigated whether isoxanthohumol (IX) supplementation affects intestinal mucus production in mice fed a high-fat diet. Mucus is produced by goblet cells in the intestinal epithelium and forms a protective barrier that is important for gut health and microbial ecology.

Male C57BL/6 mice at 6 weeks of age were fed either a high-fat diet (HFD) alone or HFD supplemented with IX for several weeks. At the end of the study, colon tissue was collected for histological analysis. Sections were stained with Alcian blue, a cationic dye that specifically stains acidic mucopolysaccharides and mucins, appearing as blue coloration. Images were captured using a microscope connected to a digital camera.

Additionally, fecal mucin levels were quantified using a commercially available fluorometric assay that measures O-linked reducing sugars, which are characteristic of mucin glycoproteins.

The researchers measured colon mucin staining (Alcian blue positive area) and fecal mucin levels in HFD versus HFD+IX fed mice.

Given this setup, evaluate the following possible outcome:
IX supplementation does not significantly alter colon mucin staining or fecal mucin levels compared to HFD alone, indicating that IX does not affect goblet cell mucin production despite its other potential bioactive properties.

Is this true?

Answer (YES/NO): NO